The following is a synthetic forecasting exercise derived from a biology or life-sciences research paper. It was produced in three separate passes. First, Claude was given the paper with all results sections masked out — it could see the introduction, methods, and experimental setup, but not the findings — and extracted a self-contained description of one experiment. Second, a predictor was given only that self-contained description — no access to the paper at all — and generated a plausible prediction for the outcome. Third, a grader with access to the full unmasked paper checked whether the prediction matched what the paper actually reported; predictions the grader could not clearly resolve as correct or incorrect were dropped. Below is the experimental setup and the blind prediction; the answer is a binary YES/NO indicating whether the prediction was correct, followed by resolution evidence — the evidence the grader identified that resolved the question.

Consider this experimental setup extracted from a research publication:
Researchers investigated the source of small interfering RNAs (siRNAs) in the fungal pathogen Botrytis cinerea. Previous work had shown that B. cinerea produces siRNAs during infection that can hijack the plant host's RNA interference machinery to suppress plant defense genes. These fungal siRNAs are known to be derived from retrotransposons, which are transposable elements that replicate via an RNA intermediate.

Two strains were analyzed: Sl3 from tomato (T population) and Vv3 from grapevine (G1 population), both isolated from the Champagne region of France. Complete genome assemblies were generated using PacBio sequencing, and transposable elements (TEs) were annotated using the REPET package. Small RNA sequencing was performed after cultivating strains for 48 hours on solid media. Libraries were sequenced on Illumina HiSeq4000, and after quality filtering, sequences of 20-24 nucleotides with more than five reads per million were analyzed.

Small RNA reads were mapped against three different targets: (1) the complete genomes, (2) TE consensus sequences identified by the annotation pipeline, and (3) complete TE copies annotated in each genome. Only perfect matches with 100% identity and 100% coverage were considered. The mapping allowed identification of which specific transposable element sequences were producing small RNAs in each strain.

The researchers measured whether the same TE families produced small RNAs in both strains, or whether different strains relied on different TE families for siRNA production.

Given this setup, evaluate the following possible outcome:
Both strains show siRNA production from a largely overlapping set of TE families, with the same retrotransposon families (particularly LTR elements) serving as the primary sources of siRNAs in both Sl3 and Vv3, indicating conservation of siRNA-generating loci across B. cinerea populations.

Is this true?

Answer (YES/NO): NO